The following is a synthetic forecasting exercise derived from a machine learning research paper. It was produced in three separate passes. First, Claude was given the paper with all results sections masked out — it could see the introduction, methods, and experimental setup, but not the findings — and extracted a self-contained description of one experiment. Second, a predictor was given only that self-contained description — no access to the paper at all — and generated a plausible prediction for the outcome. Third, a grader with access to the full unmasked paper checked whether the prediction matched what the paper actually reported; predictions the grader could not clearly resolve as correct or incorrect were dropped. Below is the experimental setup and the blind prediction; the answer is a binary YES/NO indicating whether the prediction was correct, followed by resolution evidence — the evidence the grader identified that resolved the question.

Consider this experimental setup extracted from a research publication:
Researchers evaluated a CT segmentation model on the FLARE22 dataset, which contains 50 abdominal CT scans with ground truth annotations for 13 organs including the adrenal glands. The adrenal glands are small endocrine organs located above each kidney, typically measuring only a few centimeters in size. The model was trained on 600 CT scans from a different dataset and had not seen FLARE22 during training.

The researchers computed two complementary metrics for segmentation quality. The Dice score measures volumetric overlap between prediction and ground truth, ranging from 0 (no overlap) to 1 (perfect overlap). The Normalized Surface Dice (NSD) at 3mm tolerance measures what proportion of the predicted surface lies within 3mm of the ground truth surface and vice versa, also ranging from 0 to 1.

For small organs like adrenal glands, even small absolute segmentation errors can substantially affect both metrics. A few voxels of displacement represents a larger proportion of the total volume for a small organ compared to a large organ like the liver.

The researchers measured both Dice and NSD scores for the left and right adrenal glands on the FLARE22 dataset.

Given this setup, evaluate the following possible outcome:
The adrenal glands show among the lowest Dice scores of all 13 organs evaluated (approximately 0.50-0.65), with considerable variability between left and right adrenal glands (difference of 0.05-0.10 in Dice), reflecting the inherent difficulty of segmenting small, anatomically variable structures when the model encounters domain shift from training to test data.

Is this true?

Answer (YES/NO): NO